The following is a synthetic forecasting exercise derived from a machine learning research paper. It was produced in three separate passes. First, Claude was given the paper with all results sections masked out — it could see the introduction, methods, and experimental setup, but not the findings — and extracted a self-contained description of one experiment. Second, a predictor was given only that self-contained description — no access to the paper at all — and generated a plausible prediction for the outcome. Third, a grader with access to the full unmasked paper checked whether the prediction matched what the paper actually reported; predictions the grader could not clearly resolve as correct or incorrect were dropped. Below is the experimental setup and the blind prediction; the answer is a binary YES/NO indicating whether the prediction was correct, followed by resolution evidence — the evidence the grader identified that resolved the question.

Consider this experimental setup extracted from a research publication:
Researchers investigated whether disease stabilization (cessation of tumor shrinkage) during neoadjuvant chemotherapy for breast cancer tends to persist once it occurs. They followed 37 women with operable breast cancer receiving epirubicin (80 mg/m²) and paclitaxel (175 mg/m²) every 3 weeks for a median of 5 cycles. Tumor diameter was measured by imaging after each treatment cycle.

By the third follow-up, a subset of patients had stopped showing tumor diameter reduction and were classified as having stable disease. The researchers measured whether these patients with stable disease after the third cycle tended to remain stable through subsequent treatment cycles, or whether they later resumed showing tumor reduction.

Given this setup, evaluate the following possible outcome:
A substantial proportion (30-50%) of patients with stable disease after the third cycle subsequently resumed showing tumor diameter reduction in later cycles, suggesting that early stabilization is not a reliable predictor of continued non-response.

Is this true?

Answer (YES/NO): NO